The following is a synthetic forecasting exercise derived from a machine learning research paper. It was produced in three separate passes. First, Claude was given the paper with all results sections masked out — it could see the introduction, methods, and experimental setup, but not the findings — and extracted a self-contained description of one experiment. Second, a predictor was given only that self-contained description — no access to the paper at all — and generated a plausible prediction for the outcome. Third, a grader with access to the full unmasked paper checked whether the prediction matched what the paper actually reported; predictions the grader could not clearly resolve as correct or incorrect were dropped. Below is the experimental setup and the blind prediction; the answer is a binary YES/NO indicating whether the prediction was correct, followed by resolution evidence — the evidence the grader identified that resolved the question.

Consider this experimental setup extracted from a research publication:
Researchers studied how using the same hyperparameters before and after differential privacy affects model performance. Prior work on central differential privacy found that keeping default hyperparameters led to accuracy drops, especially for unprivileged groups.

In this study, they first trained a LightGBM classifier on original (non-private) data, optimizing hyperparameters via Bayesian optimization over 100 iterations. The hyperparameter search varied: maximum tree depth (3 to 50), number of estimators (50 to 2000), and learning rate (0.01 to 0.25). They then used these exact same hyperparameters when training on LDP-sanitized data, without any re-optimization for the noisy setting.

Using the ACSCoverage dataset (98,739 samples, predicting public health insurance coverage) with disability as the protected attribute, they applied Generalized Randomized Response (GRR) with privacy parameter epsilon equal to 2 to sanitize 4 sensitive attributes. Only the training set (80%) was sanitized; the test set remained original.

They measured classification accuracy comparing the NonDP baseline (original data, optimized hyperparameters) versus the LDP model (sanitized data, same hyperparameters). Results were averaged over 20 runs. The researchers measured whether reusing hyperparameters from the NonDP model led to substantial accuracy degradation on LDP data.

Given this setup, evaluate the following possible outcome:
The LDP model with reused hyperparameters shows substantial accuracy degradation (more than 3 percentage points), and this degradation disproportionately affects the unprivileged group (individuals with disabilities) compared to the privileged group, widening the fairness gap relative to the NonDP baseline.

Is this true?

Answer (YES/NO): NO